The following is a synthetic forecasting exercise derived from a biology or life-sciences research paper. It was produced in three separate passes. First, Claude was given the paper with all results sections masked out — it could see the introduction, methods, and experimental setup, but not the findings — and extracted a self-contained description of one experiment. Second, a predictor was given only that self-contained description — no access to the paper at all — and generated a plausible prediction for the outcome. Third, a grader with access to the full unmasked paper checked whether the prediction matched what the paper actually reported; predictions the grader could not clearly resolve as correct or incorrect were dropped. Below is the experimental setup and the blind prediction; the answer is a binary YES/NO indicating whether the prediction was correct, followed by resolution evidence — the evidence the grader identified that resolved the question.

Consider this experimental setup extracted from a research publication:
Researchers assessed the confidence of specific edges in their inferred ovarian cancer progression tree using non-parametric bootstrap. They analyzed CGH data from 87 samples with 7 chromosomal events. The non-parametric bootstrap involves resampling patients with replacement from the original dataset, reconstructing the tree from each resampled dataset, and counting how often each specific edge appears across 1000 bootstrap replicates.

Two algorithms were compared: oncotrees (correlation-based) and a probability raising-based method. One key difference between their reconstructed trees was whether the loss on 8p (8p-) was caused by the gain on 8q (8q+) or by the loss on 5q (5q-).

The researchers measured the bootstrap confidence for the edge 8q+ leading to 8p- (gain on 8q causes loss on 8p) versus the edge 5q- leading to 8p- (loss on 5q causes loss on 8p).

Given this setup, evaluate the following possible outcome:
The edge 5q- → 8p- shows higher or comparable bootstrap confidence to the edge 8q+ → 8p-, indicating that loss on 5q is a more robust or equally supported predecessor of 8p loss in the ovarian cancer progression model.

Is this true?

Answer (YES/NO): NO